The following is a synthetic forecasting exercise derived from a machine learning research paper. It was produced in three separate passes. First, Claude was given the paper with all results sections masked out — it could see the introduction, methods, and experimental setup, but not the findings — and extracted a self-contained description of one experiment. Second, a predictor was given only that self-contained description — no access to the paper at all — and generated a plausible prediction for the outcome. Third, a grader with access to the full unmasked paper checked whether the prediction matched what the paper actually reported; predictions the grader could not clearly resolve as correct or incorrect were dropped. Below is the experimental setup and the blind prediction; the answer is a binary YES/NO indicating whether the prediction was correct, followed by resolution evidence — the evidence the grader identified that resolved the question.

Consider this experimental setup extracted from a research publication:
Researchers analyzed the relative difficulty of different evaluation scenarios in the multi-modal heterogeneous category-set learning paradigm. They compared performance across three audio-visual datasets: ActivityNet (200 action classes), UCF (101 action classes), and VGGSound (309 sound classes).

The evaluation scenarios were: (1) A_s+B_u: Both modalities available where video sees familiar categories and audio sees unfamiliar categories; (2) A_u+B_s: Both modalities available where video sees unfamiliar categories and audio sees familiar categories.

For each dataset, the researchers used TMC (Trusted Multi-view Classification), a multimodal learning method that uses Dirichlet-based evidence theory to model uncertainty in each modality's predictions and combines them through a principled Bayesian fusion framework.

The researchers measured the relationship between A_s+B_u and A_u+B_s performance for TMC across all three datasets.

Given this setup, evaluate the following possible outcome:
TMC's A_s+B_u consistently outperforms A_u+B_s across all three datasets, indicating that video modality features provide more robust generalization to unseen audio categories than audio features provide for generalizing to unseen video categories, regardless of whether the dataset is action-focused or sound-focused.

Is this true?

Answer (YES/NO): NO